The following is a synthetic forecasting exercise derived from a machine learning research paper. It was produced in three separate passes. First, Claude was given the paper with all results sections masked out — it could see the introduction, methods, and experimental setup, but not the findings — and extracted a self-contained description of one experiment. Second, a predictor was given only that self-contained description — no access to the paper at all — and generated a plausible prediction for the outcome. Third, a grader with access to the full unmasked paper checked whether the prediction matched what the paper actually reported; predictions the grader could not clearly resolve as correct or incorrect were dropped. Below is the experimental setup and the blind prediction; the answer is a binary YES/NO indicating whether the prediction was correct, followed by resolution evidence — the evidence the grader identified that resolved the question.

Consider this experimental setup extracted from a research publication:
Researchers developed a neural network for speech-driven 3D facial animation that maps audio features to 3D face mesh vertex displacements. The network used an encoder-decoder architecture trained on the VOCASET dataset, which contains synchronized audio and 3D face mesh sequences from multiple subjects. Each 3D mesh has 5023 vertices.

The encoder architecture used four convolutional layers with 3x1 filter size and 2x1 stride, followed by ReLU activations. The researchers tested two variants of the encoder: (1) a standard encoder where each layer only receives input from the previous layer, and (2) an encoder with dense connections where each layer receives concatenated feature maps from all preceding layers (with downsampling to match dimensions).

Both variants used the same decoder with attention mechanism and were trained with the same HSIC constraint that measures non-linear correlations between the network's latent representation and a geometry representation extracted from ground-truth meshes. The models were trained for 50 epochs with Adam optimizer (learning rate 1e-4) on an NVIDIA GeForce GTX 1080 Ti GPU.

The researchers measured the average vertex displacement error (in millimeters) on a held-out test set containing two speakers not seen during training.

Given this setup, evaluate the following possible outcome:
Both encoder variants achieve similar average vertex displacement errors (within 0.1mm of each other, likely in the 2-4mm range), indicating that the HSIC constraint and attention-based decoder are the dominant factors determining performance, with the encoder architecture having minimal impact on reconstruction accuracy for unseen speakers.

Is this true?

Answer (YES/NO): NO